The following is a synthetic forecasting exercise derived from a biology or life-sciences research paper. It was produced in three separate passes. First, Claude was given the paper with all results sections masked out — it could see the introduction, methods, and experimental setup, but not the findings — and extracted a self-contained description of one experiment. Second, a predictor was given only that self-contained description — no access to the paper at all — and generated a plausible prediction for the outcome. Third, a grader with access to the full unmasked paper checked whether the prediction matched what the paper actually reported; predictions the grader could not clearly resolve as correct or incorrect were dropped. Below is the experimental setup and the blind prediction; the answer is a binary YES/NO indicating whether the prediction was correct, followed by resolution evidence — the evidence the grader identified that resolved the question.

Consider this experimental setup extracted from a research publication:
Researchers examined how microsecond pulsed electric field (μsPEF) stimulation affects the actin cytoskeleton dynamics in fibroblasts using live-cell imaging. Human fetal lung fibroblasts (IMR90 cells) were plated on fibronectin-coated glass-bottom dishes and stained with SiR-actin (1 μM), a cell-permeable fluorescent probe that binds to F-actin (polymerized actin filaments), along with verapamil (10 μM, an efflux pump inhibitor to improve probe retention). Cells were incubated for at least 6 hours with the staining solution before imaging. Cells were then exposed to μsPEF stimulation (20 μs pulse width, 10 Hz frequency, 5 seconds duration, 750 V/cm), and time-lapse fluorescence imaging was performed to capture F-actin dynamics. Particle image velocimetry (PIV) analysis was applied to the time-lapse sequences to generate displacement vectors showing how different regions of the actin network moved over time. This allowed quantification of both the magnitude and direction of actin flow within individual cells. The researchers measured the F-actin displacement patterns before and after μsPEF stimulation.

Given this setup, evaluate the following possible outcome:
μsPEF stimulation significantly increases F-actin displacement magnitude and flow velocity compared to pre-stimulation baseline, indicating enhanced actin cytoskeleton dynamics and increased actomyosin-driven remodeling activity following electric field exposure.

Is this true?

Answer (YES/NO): YES